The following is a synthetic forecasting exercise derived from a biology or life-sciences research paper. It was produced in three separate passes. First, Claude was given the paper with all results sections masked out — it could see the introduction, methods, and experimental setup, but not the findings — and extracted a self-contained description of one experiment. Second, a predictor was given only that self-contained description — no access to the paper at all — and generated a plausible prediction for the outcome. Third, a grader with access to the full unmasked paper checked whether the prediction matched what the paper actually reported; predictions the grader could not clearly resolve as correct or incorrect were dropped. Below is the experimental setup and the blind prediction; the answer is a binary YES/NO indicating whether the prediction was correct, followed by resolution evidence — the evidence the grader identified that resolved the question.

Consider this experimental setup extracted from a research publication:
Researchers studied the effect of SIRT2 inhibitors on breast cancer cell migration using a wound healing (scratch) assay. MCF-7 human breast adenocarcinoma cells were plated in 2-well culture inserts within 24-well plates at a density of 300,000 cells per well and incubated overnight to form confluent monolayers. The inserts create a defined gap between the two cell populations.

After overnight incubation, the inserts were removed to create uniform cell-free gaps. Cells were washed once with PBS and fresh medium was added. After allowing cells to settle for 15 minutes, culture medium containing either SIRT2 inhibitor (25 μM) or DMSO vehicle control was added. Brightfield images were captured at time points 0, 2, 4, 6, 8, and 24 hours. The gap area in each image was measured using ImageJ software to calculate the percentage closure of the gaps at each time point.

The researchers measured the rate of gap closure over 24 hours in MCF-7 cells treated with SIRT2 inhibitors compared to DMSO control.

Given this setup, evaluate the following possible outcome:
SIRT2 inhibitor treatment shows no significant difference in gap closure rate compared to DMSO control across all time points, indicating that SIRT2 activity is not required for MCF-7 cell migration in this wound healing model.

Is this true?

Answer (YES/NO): NO